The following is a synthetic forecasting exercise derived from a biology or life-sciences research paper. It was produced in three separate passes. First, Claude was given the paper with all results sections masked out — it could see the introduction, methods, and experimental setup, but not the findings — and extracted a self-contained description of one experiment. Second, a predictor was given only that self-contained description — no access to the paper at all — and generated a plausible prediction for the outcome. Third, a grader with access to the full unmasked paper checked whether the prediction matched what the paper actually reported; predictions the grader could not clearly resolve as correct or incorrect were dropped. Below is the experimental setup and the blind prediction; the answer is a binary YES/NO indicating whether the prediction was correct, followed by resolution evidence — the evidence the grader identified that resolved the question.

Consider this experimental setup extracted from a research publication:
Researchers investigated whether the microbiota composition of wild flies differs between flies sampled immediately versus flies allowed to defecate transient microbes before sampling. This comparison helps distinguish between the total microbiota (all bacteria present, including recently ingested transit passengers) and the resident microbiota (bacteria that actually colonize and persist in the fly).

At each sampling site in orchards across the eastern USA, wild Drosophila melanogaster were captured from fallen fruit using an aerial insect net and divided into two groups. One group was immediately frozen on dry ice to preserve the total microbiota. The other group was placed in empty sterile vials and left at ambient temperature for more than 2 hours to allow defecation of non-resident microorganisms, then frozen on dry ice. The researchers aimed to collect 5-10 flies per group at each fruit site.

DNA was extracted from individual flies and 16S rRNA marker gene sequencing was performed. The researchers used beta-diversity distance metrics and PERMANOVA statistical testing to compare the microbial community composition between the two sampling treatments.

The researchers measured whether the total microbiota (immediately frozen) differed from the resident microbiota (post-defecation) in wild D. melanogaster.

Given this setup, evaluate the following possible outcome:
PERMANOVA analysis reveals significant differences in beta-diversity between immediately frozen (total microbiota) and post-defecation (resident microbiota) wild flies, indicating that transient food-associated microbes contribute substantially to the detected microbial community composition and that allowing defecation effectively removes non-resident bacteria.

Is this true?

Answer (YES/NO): NO